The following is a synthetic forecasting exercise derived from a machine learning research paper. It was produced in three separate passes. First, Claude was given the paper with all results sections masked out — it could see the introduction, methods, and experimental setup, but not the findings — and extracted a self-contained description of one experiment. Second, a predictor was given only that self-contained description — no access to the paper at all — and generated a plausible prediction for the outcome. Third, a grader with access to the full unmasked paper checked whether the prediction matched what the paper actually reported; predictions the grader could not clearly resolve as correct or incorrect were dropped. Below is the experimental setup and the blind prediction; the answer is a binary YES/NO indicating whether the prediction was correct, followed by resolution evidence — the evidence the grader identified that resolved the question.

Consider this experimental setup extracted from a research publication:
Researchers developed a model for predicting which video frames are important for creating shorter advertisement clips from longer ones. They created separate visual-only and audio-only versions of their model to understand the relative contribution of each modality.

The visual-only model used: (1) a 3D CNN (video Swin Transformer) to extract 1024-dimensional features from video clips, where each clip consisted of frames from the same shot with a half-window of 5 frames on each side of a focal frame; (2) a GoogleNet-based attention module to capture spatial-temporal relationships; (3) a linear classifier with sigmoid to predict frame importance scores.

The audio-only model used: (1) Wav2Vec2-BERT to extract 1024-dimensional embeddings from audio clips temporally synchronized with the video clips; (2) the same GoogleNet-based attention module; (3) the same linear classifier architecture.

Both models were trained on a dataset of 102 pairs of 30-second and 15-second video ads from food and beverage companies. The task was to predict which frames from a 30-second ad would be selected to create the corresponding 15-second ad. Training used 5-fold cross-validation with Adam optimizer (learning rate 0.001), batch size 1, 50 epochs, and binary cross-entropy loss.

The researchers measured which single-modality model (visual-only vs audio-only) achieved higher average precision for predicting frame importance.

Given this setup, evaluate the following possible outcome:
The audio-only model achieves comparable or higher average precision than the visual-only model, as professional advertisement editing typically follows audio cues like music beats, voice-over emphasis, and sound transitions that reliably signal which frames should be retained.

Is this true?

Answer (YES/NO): YES